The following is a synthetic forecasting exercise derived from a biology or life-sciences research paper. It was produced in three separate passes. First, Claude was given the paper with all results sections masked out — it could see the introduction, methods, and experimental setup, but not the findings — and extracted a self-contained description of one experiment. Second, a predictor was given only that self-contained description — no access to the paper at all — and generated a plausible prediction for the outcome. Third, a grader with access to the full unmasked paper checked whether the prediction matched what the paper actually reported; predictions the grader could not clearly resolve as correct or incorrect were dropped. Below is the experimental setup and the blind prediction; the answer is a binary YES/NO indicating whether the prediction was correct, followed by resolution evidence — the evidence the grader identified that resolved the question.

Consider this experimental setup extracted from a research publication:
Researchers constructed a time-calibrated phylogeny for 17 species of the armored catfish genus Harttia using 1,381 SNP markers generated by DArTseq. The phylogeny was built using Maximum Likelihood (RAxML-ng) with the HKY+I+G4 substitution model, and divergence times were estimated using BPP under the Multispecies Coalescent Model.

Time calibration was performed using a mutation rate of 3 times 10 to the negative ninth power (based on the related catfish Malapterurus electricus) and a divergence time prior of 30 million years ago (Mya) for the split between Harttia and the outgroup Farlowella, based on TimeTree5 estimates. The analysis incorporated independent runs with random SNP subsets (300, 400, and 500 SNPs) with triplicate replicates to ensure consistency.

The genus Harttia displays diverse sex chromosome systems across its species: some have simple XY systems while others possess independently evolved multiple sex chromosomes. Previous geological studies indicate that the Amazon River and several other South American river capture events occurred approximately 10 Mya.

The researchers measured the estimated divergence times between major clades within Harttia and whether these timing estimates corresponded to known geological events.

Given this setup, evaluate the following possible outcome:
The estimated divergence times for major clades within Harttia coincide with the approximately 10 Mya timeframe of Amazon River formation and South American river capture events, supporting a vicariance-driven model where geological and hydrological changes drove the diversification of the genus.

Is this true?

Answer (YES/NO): YES